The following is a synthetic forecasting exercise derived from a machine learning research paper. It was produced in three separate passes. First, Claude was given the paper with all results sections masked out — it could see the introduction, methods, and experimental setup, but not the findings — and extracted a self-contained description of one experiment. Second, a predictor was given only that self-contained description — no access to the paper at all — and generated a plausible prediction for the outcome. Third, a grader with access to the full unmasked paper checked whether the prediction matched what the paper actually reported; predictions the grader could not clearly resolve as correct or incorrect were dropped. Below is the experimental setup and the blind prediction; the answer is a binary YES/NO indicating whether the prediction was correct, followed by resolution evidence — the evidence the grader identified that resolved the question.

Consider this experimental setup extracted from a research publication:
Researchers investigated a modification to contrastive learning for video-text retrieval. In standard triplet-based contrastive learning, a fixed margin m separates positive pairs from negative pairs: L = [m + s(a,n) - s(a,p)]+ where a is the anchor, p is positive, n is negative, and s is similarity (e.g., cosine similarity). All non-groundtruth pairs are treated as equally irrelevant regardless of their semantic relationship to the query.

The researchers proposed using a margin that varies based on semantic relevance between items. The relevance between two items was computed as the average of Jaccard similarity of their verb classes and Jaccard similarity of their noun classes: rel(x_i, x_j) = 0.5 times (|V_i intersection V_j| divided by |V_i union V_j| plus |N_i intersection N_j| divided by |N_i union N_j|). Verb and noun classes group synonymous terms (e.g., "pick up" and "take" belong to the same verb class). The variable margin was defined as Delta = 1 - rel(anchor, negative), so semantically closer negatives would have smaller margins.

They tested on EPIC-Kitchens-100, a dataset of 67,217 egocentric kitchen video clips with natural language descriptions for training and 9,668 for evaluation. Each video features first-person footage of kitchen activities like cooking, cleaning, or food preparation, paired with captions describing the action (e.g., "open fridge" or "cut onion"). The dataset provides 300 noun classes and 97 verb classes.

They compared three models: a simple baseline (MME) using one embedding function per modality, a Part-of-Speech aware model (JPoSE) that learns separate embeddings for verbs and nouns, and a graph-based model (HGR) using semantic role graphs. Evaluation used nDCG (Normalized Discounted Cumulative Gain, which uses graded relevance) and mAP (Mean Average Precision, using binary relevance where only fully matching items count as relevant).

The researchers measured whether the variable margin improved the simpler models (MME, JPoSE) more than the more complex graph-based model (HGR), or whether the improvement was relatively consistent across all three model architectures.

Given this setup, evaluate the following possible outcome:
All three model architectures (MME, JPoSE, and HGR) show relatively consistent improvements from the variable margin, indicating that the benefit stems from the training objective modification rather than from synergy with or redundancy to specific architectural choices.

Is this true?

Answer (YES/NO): NO